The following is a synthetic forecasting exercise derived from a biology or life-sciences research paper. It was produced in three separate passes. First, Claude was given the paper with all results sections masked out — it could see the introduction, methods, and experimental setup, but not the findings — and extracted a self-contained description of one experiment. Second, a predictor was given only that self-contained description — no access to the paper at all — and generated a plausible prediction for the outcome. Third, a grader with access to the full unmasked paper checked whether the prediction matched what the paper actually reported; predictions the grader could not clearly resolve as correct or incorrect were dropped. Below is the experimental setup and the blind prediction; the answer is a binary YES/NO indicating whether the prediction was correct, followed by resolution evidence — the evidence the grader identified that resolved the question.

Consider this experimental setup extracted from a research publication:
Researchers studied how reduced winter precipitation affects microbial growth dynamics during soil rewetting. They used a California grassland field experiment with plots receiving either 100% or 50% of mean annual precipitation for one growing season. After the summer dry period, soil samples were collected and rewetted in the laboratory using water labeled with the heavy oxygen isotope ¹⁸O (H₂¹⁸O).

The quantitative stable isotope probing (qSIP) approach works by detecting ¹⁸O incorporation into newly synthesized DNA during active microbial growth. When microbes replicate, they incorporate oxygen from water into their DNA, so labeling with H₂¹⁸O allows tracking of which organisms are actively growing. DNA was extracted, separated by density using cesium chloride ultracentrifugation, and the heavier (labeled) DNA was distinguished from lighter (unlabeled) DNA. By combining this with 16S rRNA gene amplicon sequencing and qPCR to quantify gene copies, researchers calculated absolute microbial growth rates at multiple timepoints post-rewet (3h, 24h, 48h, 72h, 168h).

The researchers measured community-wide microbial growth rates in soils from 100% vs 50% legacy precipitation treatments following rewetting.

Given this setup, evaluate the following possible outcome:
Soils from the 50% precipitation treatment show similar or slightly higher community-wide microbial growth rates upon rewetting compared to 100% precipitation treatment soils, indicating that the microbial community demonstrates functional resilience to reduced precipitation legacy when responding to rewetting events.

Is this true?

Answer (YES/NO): NO